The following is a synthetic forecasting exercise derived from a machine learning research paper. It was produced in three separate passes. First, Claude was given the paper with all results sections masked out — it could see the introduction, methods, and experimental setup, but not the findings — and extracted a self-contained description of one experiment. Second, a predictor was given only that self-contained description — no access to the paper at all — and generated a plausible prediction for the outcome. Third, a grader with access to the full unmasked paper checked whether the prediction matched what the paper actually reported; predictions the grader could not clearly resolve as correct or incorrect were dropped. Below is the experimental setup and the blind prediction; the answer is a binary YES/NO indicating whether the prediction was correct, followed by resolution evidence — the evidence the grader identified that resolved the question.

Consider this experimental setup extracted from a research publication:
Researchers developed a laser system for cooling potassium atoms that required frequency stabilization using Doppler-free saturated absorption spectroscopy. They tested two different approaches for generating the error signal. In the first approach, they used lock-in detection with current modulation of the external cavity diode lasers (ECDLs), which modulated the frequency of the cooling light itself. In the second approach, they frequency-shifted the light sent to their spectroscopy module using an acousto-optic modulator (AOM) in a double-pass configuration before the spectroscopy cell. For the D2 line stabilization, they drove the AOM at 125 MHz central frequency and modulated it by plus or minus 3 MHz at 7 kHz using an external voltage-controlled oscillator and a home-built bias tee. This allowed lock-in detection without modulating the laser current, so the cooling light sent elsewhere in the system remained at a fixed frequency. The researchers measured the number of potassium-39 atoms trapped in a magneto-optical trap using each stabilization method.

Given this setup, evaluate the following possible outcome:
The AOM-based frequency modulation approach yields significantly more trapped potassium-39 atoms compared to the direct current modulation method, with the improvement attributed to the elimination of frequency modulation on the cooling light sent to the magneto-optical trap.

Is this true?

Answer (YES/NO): YES